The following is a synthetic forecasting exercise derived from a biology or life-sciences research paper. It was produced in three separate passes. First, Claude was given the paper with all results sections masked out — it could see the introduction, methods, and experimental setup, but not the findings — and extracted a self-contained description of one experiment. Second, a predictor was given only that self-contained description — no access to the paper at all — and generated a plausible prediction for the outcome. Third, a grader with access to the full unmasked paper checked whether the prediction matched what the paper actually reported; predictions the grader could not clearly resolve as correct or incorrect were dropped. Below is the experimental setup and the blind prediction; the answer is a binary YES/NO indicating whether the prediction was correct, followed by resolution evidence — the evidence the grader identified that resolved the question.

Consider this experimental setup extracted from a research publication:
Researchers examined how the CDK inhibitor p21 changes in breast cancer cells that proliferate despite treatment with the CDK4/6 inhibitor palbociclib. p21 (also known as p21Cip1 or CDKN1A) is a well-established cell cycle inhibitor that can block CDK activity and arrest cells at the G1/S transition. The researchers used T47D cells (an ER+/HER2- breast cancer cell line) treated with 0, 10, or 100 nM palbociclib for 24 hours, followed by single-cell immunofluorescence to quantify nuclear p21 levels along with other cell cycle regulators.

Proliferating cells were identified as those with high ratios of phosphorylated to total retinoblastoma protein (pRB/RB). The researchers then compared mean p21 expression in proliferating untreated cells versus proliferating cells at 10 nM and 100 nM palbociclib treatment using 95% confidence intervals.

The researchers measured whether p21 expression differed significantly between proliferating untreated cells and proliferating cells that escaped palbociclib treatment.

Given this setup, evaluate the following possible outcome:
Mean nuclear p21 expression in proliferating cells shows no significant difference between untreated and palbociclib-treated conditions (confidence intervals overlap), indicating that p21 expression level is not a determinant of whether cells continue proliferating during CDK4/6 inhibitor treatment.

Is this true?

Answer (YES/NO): YES